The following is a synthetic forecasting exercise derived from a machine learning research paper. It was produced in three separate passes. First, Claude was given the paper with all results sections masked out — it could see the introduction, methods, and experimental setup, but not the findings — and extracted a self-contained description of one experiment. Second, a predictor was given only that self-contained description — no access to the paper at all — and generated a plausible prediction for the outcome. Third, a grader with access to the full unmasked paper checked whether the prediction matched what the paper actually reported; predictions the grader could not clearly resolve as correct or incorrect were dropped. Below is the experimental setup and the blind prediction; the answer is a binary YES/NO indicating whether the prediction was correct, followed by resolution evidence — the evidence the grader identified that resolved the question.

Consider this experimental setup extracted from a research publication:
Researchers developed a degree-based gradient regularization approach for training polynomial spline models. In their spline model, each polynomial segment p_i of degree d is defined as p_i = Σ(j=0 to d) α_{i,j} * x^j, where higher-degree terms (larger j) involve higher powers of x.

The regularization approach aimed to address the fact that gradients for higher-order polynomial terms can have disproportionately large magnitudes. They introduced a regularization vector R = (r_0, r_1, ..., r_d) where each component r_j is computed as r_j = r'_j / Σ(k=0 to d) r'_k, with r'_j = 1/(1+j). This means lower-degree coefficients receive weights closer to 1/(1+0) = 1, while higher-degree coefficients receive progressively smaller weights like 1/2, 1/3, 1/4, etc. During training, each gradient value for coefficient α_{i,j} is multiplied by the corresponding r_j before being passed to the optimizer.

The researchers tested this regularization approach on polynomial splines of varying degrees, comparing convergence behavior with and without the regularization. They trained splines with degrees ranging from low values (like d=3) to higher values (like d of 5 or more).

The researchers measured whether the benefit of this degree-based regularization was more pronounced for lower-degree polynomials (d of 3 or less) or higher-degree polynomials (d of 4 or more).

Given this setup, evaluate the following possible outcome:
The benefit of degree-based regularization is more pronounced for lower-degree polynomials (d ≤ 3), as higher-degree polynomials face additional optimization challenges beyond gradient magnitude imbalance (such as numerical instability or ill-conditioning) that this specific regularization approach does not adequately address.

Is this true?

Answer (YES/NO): NO